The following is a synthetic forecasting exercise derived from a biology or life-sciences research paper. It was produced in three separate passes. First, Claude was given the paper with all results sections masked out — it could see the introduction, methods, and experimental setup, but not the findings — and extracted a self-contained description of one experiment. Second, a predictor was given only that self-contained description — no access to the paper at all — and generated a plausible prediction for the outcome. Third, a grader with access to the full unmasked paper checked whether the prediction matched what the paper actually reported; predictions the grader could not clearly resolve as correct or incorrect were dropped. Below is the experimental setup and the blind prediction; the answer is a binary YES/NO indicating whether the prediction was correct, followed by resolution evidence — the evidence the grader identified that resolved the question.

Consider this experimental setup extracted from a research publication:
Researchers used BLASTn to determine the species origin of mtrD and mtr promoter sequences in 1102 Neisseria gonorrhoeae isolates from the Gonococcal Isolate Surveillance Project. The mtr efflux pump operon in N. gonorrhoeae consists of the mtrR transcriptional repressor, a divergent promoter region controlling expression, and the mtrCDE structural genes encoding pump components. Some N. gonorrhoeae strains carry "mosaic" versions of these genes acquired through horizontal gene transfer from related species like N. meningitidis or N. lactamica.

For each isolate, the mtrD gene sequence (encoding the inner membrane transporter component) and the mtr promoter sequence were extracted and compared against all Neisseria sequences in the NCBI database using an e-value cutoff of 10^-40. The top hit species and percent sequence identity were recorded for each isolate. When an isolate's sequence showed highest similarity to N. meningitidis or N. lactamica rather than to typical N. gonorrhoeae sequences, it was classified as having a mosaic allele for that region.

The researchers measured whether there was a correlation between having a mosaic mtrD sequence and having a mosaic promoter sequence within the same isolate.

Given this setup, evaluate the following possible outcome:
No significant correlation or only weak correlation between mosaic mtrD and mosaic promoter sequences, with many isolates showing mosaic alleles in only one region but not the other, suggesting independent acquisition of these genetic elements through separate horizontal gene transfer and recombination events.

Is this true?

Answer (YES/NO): NO